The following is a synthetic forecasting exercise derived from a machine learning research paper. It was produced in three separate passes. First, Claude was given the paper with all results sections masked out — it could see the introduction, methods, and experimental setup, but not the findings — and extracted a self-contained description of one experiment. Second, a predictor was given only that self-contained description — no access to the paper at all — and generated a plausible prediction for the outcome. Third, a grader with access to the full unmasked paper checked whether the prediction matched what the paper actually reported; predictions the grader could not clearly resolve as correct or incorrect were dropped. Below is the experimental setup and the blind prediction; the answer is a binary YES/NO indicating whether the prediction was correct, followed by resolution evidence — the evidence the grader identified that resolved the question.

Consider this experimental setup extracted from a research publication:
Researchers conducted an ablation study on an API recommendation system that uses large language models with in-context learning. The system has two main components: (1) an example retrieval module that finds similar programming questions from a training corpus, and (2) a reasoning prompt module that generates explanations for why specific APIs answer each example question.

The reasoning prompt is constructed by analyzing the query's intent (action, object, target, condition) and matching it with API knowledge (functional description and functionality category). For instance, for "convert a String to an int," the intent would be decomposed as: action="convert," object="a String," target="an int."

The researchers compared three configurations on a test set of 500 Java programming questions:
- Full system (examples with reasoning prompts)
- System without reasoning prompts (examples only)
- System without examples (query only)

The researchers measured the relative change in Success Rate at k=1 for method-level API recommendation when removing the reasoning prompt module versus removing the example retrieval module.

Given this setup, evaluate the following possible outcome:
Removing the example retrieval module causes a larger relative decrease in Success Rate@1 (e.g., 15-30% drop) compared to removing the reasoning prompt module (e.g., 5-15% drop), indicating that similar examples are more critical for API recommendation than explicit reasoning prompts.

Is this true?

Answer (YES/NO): YES